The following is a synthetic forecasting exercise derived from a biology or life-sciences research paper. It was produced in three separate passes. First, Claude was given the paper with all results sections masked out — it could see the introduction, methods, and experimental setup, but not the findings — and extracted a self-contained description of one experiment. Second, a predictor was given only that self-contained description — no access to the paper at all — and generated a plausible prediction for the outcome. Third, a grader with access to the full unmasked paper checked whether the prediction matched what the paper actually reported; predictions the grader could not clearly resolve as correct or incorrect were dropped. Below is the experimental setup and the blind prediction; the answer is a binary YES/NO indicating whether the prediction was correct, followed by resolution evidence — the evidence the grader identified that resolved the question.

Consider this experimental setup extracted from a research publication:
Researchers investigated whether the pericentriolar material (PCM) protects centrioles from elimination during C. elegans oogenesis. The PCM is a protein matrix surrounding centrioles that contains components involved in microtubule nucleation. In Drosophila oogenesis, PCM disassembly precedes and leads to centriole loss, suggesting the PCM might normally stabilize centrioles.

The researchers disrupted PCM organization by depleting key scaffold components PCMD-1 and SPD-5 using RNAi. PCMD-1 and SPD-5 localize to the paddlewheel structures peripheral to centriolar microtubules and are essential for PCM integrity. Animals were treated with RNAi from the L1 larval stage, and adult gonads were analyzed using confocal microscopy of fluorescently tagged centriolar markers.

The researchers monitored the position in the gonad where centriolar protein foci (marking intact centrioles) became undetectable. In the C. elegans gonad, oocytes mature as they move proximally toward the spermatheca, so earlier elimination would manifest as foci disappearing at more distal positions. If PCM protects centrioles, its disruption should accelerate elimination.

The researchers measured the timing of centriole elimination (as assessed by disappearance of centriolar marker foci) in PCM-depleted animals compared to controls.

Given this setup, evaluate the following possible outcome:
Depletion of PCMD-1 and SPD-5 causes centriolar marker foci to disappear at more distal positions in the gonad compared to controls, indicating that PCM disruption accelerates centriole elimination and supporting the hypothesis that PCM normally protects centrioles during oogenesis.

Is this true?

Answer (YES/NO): NO